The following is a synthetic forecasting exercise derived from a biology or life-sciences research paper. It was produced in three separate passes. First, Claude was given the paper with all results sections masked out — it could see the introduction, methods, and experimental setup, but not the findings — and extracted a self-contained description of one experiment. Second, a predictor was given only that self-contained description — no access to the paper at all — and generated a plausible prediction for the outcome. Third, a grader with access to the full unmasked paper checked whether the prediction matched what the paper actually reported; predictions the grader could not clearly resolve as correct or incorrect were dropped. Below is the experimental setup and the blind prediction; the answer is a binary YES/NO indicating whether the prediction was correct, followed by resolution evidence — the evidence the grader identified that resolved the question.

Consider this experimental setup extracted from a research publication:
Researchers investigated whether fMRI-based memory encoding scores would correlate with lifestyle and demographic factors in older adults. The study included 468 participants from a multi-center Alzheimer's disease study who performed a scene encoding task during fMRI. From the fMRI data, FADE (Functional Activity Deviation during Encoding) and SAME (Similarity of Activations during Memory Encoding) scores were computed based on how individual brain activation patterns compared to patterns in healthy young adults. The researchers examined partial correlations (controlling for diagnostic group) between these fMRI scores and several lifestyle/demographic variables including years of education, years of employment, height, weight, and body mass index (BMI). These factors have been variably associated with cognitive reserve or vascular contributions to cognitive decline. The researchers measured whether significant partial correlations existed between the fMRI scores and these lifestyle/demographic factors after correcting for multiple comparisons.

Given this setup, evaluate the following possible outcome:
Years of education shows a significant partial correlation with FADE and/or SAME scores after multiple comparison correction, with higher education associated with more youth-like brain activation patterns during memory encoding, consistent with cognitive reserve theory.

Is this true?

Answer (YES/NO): NO